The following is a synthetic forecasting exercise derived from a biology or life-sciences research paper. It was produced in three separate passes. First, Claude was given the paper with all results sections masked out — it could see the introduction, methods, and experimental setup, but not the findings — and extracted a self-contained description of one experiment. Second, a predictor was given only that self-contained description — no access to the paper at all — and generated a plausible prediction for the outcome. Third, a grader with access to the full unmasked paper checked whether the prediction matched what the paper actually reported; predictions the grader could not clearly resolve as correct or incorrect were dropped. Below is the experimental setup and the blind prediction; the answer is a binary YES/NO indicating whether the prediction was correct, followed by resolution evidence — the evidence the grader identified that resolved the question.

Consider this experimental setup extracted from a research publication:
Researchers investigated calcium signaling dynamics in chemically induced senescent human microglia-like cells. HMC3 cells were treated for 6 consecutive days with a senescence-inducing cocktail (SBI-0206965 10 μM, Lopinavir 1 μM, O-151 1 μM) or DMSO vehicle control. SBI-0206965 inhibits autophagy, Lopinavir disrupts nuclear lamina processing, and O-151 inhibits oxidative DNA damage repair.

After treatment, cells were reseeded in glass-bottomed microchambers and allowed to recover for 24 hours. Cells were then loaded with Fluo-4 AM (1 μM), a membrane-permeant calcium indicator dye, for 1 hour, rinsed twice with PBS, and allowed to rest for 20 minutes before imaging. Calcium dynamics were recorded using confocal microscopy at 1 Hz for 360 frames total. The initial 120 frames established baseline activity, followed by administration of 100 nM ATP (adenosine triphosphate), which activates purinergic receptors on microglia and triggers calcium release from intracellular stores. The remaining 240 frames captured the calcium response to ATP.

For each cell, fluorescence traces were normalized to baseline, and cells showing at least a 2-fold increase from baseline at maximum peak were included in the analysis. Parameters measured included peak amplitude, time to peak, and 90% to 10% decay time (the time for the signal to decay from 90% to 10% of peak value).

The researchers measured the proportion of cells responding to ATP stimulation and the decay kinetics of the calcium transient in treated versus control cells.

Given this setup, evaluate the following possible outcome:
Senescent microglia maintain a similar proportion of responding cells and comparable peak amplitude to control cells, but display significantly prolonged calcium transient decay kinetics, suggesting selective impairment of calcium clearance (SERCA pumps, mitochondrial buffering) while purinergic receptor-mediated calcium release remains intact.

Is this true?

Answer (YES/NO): NO